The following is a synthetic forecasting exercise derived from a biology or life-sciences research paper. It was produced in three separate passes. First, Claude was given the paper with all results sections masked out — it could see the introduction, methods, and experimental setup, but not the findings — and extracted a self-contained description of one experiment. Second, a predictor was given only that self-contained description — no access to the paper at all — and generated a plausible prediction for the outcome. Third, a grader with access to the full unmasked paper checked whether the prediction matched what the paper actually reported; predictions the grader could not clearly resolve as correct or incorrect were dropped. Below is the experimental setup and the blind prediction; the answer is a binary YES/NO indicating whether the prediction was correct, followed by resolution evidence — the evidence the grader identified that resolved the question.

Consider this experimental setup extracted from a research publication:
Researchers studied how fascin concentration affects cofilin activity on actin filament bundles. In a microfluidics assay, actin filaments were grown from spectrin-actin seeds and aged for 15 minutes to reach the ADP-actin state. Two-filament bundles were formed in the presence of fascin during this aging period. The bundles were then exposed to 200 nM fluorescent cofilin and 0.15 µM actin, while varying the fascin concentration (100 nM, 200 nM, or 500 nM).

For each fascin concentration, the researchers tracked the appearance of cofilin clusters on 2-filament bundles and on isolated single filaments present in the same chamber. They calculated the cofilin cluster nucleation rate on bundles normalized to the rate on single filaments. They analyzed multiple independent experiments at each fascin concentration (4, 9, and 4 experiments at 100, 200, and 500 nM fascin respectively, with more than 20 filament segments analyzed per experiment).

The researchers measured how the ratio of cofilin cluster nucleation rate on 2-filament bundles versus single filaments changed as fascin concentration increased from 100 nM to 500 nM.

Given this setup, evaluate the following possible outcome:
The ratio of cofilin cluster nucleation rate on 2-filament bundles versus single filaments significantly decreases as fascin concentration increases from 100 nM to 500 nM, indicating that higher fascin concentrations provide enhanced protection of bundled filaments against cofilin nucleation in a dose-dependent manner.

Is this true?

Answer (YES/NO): YES